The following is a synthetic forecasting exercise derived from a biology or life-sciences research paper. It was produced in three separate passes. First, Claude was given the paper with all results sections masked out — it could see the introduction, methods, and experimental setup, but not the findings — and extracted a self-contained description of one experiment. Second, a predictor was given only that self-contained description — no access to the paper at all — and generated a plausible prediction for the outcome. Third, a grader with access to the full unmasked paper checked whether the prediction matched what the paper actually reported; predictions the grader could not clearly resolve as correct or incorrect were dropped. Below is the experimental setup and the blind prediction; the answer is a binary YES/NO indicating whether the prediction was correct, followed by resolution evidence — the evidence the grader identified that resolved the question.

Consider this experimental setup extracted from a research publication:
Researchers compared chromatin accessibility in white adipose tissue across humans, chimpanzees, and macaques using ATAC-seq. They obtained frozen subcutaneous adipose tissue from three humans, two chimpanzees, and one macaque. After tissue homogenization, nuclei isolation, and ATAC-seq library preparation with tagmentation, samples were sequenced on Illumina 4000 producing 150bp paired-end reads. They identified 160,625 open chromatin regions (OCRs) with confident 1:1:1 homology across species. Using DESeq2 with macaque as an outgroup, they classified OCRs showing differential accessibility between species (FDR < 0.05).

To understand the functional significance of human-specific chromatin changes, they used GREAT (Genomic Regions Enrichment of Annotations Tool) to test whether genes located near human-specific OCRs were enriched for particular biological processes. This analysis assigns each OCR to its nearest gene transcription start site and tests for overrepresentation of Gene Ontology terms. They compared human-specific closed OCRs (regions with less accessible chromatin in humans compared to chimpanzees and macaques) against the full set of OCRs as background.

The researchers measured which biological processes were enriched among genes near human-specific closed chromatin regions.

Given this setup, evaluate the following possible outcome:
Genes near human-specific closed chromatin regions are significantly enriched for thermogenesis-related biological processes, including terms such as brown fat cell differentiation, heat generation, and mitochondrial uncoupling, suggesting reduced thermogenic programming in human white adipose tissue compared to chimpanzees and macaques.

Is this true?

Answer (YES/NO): NO